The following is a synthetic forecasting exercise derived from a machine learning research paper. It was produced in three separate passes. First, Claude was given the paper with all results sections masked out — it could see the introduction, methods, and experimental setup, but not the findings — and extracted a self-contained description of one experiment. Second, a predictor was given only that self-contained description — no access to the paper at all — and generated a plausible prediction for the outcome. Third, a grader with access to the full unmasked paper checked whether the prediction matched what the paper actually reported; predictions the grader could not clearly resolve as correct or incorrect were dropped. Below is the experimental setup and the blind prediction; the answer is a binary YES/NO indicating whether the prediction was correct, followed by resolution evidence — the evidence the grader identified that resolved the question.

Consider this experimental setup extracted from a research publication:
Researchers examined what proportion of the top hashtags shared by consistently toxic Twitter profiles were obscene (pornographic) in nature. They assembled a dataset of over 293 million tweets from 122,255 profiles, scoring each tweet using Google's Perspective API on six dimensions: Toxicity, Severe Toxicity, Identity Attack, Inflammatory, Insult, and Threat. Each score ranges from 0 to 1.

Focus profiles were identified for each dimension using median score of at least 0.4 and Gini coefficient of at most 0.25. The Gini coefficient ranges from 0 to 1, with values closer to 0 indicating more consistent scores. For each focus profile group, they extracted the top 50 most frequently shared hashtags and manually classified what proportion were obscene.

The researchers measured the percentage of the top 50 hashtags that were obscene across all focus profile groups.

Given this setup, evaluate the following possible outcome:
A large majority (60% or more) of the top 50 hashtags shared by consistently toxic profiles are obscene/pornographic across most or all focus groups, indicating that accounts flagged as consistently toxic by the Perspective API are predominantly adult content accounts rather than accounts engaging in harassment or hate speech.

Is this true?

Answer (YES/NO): NO